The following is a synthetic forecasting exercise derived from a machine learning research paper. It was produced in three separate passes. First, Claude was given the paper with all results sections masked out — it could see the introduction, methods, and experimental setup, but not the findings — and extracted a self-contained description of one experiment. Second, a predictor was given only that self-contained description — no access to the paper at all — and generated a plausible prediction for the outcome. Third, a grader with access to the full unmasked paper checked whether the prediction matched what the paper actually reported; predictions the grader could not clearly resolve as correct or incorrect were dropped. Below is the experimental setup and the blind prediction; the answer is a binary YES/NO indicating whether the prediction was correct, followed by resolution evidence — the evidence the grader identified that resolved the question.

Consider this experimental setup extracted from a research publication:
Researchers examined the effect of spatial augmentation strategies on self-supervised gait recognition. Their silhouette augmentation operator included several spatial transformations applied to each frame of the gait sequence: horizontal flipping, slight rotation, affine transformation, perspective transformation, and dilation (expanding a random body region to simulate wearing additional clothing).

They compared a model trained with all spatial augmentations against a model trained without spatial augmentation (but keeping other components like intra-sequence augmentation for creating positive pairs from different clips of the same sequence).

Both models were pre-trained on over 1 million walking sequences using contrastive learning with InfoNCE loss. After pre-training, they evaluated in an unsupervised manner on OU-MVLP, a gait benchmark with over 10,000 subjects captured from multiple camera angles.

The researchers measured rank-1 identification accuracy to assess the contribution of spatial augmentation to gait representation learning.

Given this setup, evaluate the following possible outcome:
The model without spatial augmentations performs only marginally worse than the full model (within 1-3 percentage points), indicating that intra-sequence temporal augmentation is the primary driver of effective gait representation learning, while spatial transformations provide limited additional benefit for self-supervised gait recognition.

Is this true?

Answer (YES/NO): NO